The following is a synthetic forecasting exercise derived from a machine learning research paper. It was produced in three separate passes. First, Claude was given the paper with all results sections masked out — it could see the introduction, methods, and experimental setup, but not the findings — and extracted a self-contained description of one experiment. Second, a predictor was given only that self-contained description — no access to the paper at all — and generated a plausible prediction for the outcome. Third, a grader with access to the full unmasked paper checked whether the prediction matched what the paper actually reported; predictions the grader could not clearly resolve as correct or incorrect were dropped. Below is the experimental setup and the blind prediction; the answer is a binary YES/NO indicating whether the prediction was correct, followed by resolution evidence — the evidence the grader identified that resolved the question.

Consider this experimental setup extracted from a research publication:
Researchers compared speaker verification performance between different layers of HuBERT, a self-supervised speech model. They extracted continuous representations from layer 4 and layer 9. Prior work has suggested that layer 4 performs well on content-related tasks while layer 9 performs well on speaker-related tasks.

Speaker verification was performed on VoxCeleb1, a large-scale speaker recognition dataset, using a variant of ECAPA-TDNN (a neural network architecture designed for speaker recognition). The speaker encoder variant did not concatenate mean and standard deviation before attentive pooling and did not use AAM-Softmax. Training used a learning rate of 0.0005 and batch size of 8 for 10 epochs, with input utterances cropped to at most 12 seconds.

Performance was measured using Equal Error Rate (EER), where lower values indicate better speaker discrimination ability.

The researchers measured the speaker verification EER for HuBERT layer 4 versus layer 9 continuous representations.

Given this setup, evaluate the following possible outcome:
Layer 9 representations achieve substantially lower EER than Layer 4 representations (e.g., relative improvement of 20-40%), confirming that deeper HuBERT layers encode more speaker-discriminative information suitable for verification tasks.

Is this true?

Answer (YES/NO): NO